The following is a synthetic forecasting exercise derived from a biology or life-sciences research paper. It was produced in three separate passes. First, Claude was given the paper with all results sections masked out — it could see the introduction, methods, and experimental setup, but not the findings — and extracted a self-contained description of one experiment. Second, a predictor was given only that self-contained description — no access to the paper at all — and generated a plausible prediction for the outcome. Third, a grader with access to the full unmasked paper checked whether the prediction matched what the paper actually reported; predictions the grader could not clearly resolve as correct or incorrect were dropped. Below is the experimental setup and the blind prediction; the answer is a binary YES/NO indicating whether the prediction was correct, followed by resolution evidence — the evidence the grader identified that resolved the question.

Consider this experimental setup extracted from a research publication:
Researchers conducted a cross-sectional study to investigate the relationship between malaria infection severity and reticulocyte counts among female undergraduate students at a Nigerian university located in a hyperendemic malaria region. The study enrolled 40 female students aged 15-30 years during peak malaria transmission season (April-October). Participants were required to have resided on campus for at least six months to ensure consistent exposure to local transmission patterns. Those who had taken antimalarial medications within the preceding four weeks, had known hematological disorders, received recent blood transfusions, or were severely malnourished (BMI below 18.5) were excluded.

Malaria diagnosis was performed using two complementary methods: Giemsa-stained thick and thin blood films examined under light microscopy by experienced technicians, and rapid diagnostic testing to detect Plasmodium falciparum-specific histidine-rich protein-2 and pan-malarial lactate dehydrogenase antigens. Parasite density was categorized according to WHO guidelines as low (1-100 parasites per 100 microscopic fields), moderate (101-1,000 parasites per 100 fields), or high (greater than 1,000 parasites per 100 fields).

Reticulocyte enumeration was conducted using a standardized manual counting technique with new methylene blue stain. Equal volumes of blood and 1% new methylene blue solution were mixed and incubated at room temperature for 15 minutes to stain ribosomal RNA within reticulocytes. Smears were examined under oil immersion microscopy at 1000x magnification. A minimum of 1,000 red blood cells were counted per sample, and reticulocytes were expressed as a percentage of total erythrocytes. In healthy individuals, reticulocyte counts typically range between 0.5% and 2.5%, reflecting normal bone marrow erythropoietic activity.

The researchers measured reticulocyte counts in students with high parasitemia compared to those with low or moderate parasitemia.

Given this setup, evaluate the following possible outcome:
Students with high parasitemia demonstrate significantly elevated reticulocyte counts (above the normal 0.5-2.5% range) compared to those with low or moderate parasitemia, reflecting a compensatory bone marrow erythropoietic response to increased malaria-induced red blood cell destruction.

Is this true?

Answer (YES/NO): NO